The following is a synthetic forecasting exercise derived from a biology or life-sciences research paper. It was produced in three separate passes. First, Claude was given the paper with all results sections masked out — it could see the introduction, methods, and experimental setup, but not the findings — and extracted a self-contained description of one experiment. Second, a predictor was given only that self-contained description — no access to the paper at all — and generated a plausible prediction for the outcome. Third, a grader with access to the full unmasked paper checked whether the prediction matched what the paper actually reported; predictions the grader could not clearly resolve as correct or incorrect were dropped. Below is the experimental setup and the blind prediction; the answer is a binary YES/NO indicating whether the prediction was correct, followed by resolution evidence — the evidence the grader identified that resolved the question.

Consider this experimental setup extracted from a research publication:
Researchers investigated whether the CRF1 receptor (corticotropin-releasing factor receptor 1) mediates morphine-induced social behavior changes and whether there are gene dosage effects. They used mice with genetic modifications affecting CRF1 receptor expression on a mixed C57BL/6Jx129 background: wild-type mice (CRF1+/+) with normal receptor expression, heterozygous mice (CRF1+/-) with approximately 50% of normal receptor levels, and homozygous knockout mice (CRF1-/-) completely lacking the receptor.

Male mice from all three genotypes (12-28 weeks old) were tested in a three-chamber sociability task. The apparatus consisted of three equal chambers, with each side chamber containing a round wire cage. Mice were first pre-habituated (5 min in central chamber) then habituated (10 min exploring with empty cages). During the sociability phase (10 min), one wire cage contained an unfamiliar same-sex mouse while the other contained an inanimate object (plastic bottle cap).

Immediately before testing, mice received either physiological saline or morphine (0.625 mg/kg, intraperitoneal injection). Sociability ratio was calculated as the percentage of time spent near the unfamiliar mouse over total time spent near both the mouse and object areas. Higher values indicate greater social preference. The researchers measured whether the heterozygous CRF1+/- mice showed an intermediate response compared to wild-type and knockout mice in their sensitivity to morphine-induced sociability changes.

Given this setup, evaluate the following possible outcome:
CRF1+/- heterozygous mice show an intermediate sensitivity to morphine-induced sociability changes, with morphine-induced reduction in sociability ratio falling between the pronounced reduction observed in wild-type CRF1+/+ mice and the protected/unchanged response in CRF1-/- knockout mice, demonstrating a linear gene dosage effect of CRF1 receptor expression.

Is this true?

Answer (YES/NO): YES